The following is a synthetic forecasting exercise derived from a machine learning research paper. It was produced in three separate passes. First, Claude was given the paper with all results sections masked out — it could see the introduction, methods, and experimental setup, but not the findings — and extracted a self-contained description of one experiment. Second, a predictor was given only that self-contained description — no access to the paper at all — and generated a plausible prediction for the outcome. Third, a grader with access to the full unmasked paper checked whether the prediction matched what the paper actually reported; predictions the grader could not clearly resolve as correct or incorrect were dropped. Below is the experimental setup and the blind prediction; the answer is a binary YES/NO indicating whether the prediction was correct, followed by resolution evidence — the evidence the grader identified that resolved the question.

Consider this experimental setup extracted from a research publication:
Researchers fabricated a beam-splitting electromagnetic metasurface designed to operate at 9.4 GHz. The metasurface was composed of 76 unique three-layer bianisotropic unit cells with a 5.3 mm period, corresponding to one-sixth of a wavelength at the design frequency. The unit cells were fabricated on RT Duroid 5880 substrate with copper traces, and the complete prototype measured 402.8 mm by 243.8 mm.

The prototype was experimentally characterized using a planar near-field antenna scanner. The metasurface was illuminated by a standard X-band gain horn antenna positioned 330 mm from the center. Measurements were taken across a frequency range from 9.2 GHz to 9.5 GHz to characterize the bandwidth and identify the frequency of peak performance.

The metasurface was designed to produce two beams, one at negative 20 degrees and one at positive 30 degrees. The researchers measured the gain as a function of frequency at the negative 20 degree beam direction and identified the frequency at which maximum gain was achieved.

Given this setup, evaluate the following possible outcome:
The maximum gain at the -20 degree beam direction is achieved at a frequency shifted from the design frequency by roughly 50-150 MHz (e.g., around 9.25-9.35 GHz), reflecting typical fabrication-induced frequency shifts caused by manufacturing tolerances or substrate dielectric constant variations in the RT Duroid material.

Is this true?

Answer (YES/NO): YES